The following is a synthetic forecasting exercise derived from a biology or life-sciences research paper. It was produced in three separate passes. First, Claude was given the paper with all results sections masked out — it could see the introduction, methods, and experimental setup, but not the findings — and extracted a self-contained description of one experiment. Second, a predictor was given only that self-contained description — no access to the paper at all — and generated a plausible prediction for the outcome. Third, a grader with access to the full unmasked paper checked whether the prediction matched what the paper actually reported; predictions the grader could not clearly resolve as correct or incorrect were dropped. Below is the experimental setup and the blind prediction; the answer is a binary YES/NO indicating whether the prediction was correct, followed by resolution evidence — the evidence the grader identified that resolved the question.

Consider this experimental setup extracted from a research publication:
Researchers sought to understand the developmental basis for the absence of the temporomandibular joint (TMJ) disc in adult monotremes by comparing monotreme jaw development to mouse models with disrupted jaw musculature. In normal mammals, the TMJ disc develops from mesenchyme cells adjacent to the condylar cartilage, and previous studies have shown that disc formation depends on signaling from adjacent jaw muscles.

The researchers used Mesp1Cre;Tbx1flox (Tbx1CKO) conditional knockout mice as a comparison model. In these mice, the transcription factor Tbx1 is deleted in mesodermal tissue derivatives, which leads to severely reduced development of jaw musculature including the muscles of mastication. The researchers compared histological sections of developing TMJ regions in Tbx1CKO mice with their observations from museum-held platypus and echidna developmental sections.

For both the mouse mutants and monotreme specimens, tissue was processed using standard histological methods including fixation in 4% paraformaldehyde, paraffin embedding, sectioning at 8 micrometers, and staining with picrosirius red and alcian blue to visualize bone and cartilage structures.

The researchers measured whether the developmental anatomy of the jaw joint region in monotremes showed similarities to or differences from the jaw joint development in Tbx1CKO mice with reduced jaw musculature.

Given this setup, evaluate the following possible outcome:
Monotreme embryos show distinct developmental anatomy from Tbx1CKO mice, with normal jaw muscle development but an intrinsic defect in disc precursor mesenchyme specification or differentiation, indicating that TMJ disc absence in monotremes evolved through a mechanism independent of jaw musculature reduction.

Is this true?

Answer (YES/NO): NO